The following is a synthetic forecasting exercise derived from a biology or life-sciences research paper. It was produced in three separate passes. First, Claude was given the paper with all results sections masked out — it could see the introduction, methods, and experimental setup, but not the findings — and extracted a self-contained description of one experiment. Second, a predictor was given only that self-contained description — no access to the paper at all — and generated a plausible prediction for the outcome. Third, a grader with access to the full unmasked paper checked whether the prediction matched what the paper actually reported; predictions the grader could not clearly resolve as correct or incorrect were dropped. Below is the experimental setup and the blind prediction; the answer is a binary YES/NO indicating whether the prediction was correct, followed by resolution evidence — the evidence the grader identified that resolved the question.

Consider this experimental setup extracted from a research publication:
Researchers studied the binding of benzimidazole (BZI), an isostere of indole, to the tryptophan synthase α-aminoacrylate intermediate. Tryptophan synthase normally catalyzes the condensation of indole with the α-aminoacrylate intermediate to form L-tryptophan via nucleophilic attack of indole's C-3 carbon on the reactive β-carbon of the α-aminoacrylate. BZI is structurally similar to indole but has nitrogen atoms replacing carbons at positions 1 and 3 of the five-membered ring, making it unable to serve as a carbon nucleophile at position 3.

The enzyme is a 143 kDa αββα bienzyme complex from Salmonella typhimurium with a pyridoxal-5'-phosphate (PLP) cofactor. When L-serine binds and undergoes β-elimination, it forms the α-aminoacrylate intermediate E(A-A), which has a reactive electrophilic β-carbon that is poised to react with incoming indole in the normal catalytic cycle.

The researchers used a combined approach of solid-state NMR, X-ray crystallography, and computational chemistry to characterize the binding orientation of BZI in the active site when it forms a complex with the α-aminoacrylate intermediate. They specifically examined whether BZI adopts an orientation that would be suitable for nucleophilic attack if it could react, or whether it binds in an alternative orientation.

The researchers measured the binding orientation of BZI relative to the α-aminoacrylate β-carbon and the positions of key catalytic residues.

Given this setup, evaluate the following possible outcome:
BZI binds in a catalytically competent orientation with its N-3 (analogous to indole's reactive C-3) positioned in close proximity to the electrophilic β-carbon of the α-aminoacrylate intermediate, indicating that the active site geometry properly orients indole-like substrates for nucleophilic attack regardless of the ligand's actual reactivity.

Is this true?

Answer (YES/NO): NO